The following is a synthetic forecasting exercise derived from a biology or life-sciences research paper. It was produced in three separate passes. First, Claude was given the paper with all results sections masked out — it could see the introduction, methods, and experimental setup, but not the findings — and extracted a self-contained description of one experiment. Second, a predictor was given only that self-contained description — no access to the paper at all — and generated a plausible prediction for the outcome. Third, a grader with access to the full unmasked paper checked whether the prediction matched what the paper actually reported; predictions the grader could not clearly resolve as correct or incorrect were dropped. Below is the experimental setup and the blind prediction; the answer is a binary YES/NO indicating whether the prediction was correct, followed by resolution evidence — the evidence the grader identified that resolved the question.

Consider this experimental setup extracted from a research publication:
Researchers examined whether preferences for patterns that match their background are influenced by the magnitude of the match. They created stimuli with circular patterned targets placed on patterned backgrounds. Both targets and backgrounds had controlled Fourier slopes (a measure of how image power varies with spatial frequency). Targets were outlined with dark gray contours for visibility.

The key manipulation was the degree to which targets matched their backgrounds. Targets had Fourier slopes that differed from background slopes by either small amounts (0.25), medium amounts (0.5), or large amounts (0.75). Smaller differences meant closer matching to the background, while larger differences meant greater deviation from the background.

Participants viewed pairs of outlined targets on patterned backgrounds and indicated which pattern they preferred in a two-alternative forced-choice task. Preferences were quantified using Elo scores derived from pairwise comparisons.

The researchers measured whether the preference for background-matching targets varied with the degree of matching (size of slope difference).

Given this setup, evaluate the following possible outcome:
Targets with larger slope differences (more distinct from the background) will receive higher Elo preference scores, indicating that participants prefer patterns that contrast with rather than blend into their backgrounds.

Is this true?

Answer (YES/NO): NO